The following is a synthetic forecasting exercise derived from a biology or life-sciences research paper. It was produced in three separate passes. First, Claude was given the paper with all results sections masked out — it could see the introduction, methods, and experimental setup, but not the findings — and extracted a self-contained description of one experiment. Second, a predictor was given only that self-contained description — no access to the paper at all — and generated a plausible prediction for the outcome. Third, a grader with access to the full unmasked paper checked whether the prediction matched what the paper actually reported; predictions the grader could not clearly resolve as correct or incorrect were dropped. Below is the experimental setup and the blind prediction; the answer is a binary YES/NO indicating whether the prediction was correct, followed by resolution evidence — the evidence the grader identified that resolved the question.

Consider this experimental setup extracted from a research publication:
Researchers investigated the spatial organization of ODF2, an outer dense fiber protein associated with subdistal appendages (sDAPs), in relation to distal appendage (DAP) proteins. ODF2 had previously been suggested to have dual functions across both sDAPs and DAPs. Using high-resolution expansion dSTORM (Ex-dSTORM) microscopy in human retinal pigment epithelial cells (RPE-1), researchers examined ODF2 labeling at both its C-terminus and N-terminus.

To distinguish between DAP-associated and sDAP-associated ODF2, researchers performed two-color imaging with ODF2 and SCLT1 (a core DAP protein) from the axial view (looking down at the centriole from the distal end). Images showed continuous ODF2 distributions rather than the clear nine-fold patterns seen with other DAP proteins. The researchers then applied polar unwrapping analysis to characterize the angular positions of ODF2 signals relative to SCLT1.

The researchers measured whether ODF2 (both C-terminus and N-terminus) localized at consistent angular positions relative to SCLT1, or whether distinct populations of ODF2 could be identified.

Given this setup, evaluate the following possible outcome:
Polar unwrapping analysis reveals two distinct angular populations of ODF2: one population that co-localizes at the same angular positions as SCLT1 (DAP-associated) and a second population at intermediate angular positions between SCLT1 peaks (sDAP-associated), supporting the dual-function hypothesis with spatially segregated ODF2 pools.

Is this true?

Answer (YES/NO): YES